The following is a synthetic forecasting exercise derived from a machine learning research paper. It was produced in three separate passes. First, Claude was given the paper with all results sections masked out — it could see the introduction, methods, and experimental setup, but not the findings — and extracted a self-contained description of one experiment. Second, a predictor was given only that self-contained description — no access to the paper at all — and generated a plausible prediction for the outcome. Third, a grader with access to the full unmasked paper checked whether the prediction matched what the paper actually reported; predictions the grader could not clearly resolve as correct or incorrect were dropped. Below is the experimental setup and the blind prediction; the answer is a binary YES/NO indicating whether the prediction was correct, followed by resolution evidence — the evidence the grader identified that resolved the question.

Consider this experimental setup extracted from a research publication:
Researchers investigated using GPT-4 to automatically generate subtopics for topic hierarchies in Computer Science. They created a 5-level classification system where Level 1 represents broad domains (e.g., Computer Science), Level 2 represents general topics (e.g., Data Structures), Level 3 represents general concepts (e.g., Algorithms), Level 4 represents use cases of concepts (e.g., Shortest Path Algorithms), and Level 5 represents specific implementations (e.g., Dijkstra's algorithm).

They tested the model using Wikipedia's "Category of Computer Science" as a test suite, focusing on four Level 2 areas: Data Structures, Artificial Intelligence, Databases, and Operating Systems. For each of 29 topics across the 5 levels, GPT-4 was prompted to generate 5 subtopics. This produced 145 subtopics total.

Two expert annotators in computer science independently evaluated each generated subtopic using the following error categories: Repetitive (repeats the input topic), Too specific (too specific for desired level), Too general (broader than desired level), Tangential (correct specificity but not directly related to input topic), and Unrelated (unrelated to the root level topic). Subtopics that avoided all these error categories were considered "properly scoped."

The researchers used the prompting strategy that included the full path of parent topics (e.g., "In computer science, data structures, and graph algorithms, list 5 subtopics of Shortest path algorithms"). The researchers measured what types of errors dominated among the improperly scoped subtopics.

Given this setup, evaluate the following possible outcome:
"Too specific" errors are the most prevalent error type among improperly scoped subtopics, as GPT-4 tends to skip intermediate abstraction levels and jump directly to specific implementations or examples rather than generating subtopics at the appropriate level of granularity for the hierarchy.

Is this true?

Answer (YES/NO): NO